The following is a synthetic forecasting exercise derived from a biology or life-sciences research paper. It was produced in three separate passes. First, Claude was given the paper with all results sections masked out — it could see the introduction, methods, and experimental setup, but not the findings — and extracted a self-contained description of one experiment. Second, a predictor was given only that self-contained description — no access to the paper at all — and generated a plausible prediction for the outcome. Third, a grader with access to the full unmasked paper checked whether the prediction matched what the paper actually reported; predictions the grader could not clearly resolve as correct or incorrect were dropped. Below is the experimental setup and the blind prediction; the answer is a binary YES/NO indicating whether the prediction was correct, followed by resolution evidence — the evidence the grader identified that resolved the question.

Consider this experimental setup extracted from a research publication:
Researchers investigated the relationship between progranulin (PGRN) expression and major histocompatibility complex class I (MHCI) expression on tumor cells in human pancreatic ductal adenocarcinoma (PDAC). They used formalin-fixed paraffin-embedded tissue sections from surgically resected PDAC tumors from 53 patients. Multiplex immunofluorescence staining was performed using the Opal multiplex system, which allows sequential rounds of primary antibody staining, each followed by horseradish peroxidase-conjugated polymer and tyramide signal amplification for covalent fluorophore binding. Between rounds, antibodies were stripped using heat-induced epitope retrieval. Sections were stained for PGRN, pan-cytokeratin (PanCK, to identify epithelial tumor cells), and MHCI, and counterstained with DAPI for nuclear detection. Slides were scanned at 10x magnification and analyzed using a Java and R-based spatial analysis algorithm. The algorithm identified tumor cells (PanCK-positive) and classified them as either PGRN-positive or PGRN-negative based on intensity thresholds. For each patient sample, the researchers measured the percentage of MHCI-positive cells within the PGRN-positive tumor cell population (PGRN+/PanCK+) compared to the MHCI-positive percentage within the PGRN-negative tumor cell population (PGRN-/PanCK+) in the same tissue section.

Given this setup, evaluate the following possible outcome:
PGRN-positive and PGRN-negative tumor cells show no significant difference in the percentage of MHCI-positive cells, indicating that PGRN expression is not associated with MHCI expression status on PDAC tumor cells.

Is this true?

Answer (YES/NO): NO